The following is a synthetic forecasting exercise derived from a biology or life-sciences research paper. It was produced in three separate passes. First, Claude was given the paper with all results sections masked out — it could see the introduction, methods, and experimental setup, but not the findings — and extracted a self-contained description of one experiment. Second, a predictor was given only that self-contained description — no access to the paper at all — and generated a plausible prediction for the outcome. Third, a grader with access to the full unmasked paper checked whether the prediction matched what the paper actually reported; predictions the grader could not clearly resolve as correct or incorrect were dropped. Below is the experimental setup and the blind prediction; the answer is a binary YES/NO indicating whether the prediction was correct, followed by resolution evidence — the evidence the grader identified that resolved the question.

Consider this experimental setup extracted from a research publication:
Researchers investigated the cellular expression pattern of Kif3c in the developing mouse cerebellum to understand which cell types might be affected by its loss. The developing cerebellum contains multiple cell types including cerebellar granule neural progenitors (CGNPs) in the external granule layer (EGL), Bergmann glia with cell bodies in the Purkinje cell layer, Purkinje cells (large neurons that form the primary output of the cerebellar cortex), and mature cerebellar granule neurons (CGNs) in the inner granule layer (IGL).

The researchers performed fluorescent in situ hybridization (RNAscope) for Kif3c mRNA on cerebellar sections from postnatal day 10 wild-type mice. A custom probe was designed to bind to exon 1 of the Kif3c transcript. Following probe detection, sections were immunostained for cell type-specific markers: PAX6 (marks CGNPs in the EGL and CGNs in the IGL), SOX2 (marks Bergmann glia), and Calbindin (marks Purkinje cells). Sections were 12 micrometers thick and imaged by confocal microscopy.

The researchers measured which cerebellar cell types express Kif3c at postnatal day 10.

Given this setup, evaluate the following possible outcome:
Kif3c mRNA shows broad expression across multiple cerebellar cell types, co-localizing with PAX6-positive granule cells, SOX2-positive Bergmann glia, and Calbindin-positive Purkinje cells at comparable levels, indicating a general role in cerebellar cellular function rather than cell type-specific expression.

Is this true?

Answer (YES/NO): YES